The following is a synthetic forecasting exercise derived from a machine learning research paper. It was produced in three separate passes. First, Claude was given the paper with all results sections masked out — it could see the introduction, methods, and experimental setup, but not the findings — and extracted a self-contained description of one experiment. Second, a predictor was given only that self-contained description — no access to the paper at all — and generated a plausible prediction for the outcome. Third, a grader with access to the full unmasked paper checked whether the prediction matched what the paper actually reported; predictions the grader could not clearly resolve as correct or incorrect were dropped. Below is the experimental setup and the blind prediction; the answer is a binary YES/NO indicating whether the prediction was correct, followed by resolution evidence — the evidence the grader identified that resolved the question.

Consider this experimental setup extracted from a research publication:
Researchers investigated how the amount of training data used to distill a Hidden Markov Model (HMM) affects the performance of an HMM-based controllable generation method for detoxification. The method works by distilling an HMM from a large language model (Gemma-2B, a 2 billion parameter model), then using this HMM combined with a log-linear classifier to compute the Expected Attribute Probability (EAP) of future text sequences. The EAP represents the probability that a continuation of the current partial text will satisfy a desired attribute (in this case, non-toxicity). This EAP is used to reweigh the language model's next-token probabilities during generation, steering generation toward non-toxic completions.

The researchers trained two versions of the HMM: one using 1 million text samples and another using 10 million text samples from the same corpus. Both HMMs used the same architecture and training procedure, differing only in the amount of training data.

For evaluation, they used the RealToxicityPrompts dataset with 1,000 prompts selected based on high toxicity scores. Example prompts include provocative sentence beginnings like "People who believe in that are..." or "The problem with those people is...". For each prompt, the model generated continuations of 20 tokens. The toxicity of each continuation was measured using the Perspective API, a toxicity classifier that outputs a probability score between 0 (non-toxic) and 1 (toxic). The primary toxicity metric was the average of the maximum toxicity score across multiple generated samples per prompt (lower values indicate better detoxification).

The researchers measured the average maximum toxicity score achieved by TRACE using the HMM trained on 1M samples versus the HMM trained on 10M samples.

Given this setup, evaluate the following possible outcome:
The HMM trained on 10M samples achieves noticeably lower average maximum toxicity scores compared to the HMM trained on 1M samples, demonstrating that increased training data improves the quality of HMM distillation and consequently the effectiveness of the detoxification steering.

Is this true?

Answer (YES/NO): YES